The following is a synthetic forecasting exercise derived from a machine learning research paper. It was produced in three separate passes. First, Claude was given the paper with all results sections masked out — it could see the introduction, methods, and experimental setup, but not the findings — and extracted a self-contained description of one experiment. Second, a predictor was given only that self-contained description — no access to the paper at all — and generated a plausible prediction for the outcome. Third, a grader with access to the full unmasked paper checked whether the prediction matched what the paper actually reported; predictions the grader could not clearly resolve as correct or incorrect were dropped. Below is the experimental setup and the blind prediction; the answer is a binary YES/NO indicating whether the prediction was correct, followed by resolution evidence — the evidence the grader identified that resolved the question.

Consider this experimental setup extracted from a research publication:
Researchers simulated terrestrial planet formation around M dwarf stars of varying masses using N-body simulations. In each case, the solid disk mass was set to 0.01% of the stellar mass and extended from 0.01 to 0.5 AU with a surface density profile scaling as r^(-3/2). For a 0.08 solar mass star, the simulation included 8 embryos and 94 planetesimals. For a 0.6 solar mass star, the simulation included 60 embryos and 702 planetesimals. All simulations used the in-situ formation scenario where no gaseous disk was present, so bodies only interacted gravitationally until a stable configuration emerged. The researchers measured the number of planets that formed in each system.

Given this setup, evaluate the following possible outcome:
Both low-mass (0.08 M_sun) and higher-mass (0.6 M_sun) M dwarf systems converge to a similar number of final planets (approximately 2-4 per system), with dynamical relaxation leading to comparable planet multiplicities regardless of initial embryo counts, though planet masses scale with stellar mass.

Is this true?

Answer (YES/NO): NO